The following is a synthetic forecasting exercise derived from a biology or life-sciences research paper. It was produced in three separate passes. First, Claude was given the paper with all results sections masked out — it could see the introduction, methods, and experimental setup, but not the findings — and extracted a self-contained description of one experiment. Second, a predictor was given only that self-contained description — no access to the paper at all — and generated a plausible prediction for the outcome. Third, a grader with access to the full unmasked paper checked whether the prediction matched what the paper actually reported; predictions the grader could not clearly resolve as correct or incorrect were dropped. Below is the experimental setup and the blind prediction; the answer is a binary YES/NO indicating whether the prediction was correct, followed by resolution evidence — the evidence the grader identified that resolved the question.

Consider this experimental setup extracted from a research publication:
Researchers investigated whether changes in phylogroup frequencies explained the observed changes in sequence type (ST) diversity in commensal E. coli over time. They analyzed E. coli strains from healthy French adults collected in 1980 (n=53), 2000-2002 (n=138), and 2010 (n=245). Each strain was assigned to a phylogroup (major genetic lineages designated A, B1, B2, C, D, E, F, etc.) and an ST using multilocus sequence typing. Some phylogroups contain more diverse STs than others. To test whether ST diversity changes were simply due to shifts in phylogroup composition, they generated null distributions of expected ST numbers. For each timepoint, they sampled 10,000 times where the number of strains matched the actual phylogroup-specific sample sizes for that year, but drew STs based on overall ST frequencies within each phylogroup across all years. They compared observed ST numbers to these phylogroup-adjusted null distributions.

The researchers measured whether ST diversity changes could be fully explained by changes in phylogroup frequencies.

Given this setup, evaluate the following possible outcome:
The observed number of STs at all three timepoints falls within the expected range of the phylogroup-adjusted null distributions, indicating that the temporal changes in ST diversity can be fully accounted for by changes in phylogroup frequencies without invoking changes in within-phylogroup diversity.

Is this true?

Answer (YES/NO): NO